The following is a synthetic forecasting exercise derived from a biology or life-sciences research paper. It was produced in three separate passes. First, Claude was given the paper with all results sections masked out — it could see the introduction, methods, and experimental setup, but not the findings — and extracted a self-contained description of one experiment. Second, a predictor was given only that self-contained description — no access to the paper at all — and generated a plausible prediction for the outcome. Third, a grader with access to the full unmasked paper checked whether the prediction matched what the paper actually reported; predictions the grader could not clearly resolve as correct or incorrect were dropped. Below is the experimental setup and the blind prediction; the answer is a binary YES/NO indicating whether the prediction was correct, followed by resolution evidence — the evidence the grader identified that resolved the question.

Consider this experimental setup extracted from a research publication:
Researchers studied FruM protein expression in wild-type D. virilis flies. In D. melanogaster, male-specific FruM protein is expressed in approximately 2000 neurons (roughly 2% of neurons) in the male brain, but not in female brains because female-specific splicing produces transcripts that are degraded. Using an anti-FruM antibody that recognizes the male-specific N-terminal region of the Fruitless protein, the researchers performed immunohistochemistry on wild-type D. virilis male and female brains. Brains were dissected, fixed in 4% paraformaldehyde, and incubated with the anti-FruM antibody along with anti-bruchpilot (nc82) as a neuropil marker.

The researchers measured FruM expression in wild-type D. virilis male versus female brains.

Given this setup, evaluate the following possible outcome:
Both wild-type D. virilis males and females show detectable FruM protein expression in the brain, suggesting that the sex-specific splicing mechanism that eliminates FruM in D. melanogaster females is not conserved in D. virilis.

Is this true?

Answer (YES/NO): NO